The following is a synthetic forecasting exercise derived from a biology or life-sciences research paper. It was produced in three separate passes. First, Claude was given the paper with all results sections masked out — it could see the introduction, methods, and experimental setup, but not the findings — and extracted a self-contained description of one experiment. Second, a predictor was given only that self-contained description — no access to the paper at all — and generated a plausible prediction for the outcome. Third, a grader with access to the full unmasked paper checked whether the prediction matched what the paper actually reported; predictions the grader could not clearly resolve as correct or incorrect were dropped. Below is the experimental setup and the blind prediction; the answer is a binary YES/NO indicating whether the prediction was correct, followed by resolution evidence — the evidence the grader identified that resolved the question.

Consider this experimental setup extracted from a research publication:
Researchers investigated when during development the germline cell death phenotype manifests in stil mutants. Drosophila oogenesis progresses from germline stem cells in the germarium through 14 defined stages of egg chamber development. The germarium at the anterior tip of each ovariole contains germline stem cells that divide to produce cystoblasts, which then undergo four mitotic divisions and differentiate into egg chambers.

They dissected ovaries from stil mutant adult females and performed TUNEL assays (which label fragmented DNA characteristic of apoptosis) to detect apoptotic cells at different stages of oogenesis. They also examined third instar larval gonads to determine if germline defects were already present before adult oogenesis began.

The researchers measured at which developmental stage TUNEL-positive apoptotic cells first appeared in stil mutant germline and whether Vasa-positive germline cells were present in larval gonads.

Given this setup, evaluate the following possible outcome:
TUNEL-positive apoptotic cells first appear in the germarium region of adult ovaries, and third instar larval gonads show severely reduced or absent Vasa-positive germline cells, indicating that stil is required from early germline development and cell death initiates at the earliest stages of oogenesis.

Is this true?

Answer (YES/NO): YES